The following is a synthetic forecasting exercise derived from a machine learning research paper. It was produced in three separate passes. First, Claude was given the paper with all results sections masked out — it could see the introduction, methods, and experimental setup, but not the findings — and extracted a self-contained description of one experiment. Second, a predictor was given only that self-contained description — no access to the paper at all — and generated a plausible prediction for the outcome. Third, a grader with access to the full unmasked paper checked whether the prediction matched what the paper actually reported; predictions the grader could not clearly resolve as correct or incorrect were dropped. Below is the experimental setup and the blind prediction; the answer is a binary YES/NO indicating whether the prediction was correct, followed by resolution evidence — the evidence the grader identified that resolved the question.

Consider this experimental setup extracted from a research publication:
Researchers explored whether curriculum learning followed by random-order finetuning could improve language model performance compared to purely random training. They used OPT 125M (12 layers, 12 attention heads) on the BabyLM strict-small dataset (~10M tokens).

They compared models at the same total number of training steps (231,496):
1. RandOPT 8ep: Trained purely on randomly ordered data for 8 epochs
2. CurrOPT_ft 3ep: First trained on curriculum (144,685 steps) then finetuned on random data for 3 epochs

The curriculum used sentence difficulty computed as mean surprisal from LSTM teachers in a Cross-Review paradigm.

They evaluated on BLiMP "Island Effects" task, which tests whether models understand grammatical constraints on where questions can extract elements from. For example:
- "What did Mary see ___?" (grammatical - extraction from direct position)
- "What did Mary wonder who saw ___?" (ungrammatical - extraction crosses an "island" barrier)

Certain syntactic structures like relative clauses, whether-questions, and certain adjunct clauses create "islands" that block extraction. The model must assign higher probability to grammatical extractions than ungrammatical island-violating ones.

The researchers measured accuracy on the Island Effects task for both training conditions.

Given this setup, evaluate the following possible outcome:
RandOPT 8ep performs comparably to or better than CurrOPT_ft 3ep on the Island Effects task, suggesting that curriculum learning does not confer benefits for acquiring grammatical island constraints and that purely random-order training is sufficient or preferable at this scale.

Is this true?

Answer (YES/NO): NO